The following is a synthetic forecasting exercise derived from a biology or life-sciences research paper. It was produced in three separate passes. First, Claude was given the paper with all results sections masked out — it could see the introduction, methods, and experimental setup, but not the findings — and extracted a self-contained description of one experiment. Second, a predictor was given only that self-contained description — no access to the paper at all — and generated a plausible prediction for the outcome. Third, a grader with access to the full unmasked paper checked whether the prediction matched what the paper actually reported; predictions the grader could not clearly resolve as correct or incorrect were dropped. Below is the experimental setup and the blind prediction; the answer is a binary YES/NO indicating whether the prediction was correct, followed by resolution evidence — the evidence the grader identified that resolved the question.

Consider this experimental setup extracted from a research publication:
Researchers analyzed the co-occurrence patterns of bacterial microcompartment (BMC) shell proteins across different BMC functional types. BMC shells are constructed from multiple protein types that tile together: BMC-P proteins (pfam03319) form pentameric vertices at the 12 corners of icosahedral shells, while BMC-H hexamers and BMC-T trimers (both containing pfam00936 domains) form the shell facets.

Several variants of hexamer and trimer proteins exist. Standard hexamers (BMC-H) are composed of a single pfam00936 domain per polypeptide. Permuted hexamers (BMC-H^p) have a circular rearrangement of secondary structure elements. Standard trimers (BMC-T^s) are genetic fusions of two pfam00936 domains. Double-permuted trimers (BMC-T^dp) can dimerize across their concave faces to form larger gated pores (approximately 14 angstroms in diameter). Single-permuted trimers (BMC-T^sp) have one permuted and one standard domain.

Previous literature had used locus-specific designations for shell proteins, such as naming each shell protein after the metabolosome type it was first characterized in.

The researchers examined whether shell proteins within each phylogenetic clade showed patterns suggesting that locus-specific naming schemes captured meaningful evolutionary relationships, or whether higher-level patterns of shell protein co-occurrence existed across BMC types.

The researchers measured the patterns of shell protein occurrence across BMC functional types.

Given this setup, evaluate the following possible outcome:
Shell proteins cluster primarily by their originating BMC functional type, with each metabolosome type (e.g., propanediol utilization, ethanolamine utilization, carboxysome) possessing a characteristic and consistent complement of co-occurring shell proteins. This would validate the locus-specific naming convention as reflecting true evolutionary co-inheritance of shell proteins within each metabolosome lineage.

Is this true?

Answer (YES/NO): NO